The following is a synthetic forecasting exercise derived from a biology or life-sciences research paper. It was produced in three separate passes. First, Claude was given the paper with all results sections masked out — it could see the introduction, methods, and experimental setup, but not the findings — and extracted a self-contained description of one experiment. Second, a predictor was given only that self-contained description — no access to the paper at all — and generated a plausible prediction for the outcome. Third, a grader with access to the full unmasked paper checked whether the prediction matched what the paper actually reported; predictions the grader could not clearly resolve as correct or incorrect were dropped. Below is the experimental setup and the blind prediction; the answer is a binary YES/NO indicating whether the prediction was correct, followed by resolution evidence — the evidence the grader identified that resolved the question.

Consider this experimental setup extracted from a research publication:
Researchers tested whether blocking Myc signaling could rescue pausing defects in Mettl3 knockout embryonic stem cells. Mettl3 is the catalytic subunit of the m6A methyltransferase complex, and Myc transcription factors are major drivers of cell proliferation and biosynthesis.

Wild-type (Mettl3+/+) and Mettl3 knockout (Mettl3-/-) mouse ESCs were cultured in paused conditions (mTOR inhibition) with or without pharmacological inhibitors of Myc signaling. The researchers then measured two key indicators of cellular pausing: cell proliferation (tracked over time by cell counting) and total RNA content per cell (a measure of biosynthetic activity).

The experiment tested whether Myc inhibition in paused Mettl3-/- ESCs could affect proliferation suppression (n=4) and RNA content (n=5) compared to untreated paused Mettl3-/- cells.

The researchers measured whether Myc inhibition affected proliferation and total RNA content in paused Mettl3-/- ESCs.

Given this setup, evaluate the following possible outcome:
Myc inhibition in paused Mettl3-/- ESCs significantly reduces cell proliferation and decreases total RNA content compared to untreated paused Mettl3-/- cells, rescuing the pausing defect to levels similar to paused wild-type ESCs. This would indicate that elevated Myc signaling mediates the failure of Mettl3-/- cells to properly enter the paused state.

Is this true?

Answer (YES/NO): YES